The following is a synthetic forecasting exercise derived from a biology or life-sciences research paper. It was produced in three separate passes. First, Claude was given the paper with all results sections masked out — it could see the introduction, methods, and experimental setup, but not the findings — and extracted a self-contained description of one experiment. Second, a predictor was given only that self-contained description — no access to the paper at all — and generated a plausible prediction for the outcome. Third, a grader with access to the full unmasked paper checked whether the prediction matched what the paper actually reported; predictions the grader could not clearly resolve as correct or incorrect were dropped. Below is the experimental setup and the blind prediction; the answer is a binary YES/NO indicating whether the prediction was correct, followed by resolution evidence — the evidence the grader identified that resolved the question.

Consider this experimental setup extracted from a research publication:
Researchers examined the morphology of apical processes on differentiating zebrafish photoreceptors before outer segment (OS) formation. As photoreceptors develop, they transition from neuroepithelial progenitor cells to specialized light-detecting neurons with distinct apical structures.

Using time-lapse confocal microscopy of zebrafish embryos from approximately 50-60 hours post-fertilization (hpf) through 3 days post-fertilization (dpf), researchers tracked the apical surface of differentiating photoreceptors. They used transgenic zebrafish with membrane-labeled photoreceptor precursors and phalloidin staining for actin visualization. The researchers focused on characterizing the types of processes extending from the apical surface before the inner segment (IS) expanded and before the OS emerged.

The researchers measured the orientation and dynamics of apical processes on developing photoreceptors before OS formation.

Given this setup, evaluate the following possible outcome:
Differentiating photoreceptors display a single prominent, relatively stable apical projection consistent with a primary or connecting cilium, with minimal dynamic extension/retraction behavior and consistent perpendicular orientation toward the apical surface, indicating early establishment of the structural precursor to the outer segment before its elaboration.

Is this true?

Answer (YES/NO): NO